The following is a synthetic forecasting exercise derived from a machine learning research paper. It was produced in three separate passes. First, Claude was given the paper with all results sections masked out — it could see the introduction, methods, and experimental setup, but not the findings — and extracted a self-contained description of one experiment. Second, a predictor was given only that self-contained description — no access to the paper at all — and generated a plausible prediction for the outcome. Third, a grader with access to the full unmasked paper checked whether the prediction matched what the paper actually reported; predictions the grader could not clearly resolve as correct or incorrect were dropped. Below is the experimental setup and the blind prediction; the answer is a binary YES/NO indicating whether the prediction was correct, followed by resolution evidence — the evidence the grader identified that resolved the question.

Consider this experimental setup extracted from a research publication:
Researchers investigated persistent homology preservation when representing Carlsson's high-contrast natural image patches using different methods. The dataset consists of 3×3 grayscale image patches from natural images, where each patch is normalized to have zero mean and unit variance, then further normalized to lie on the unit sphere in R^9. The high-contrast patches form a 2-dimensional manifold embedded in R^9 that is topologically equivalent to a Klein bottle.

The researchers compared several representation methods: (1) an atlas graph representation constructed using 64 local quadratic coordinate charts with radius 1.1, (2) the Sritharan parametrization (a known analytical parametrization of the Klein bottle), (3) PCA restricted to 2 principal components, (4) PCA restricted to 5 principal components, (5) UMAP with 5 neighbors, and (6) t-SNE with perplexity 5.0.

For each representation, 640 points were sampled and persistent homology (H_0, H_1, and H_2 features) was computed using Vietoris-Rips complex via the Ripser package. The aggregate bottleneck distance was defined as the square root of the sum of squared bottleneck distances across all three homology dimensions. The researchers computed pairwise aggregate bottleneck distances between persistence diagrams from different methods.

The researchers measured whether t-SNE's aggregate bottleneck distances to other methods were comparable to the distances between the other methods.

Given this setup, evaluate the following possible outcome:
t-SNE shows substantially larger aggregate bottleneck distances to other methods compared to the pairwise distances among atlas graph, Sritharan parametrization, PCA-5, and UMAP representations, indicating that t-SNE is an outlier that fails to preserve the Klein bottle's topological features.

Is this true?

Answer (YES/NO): YES